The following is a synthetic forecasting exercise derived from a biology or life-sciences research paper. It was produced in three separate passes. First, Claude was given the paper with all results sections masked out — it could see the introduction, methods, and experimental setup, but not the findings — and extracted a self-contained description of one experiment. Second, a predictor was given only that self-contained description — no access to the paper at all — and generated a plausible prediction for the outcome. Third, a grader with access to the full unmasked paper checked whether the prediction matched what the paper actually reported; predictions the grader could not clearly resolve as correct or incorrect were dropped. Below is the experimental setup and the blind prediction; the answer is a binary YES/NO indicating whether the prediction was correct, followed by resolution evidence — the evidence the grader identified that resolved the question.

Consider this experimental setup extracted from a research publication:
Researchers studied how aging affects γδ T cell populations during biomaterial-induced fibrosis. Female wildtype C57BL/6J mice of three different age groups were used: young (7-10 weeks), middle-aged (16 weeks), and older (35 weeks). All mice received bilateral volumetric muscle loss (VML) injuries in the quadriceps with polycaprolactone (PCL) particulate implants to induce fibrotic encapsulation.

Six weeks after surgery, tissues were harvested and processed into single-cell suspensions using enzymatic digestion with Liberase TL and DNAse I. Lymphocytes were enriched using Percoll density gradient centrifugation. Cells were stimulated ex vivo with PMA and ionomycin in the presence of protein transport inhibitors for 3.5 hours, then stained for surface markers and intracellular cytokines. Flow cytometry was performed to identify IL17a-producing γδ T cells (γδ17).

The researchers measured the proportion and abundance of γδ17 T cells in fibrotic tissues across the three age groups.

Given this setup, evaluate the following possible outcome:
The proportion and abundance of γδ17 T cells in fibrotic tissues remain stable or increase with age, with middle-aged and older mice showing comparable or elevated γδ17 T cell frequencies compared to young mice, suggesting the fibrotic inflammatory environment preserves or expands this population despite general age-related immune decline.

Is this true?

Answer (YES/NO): YES